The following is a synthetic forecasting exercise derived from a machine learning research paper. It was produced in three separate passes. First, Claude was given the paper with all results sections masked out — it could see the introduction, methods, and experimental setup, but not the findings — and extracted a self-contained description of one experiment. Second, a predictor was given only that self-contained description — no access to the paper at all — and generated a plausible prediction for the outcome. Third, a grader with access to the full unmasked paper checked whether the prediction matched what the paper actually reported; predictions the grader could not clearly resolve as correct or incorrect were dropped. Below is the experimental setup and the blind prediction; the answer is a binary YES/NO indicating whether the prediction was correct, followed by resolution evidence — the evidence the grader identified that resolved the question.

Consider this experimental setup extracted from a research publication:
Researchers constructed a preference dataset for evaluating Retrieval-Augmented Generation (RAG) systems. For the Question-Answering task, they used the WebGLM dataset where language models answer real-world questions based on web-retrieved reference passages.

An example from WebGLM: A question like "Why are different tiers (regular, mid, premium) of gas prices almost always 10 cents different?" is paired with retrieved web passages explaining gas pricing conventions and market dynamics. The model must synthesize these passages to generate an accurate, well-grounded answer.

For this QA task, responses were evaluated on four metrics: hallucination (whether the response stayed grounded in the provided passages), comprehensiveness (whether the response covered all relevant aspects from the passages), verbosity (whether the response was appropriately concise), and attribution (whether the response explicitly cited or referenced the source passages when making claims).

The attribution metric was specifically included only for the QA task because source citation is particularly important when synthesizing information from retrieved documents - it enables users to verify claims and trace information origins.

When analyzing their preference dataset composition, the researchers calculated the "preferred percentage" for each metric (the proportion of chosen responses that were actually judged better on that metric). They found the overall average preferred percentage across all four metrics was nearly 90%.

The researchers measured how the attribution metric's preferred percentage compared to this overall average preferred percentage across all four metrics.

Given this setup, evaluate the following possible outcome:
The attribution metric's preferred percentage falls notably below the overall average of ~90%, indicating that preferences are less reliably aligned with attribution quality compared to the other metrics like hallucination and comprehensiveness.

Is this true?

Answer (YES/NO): NO